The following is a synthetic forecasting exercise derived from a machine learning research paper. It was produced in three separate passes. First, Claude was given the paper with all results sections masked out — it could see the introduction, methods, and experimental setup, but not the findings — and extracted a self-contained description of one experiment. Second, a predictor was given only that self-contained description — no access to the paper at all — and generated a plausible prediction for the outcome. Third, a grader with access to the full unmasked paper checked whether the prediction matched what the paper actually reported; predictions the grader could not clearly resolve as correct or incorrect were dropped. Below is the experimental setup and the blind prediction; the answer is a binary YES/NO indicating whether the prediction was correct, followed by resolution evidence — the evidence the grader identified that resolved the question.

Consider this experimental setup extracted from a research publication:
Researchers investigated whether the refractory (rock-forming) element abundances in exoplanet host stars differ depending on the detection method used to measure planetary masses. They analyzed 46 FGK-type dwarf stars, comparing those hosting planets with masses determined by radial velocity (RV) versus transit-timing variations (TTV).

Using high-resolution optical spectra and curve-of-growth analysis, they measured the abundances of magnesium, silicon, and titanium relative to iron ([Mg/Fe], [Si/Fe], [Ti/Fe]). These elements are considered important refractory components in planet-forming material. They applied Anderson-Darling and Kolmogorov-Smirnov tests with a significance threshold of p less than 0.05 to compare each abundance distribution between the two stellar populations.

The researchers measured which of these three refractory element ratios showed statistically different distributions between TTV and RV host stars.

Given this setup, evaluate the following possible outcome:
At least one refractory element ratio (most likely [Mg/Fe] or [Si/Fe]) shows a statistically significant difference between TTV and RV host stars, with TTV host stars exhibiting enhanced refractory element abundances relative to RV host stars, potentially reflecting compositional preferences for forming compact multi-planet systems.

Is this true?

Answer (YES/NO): NO